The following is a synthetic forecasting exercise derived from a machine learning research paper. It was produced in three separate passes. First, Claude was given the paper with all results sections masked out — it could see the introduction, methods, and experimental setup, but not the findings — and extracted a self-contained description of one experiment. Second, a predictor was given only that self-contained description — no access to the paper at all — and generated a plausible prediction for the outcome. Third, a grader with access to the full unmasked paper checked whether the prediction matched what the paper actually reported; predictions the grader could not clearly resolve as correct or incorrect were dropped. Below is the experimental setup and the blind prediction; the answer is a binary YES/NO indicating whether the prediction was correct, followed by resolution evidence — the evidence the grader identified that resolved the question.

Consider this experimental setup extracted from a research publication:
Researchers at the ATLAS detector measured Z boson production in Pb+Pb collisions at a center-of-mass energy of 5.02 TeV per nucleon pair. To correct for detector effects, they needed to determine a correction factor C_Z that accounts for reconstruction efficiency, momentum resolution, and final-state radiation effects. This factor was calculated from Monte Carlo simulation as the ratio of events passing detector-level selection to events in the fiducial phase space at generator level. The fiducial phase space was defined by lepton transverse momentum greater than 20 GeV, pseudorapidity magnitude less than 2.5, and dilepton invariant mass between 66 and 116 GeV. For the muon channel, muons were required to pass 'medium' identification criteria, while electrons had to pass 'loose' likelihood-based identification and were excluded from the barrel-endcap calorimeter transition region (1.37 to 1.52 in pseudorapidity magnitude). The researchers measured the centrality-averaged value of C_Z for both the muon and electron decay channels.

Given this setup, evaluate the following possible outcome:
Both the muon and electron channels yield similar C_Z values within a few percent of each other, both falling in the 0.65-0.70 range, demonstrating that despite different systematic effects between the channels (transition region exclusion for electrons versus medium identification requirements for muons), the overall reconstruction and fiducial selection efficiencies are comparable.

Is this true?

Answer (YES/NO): NO